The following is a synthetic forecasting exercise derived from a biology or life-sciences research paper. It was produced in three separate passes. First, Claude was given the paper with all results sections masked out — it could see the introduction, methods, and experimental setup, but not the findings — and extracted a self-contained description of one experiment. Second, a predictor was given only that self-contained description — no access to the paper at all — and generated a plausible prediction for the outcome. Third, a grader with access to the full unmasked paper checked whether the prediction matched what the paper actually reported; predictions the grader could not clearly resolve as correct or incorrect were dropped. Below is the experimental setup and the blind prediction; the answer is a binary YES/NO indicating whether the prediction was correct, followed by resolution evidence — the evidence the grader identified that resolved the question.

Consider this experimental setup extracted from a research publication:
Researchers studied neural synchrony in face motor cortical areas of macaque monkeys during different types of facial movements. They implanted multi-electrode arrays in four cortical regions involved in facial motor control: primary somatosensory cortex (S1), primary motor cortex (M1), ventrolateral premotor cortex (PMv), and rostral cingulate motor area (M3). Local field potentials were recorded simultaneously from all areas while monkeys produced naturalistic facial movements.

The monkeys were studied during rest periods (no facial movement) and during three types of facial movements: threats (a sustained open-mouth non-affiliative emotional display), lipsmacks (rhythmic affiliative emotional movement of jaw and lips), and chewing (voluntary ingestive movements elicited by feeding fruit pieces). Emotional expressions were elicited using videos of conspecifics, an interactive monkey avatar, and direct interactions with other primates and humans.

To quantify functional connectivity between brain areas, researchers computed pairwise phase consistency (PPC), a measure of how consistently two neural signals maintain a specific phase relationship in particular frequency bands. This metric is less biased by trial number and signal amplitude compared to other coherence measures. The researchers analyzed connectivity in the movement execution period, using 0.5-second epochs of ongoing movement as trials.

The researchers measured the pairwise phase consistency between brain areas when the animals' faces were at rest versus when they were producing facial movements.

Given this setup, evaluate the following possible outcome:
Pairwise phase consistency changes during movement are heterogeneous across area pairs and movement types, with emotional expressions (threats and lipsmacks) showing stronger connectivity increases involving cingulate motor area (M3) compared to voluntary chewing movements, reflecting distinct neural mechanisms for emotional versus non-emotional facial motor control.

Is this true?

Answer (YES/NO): NO